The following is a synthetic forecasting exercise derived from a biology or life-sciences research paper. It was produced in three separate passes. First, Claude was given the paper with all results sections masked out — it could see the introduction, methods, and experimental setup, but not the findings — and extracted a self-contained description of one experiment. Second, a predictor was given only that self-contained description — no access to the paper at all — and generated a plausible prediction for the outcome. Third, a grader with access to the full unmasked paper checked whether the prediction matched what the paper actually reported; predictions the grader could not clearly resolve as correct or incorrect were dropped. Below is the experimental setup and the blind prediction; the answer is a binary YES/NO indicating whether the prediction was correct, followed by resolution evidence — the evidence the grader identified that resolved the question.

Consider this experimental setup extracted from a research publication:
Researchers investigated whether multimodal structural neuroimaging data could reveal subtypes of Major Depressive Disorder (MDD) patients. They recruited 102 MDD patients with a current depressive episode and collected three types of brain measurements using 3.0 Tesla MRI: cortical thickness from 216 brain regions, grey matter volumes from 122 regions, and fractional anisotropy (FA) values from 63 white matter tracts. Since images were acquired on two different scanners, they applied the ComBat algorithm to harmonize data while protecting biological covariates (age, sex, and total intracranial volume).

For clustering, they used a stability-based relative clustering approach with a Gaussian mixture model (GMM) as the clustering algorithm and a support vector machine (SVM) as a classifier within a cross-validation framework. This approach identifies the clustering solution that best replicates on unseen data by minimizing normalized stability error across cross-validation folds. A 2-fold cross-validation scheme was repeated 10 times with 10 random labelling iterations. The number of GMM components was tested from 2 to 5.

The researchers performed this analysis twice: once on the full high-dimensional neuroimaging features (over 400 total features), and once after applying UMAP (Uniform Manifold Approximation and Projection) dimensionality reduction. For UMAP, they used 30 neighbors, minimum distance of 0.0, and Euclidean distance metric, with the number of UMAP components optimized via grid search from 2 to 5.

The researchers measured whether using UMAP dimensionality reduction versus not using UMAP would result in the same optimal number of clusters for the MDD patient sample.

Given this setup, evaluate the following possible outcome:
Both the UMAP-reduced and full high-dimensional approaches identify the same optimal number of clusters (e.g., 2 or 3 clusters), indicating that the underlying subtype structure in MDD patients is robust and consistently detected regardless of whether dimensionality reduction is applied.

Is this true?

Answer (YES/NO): YES